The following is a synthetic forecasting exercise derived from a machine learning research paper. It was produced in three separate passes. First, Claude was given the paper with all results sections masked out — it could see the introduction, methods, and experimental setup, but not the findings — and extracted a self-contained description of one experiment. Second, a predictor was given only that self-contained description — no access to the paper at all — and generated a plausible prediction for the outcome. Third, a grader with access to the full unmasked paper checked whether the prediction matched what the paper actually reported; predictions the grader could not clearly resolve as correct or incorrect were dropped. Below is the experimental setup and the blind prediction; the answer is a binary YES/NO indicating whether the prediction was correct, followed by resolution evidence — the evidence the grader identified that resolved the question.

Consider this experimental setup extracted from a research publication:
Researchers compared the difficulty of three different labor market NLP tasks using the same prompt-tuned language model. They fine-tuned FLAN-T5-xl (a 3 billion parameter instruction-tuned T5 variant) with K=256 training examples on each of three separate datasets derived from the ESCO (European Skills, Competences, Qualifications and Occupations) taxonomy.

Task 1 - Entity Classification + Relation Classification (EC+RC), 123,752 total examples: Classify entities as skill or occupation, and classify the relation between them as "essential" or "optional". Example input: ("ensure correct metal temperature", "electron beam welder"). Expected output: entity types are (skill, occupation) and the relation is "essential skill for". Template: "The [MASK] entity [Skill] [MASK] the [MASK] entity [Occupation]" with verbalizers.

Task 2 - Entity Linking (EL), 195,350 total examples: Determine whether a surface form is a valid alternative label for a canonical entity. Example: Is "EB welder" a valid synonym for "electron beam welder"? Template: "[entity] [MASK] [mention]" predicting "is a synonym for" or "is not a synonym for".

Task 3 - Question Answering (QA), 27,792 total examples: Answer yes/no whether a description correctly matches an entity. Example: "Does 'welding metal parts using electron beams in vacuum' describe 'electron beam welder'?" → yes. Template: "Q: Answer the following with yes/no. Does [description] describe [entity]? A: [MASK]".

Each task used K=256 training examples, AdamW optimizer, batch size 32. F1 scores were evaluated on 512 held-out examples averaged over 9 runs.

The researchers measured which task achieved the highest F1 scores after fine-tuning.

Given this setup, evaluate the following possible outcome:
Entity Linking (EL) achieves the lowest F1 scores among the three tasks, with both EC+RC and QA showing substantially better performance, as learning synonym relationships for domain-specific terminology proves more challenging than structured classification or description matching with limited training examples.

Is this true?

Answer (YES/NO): NO